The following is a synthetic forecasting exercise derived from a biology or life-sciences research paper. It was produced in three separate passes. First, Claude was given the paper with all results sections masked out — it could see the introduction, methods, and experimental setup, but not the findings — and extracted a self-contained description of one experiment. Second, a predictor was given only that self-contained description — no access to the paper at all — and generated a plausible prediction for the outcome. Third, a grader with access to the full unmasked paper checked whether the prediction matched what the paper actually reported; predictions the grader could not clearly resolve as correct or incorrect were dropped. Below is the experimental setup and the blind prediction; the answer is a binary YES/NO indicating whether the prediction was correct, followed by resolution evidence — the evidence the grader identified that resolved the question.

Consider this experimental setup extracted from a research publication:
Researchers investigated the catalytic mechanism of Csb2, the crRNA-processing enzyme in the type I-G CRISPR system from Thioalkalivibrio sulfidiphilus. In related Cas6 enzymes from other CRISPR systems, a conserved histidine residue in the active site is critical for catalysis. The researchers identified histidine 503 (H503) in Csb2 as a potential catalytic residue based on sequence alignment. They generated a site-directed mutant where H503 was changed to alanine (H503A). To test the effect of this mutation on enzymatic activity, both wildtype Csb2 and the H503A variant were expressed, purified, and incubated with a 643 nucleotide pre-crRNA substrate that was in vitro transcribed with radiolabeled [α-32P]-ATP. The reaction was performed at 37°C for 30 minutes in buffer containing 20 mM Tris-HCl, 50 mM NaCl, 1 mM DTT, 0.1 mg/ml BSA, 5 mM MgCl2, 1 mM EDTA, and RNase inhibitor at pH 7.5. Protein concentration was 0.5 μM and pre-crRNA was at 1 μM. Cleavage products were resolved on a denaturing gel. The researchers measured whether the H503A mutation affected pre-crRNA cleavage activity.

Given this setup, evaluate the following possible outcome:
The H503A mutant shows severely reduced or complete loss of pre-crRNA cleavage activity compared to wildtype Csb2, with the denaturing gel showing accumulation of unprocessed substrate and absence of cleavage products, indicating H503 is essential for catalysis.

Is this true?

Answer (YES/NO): YES